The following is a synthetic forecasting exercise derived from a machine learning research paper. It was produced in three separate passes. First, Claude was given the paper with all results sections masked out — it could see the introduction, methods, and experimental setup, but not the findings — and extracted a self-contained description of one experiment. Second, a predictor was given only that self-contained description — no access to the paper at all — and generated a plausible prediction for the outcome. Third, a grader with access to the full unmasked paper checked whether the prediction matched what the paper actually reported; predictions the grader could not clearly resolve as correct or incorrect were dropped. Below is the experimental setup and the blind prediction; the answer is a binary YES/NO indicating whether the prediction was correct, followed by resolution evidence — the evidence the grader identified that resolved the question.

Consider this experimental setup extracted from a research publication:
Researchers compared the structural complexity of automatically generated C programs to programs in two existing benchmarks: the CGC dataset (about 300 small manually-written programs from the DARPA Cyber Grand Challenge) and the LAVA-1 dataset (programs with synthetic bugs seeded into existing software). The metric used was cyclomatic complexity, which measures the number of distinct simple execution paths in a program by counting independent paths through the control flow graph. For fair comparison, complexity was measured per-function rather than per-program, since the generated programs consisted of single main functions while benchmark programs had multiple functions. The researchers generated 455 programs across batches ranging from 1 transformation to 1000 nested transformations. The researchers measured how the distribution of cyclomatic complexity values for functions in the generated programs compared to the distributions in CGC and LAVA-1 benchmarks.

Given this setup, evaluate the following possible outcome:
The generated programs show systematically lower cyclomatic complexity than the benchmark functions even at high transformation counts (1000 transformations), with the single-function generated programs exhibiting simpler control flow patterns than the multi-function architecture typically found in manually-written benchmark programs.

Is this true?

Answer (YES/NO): NO